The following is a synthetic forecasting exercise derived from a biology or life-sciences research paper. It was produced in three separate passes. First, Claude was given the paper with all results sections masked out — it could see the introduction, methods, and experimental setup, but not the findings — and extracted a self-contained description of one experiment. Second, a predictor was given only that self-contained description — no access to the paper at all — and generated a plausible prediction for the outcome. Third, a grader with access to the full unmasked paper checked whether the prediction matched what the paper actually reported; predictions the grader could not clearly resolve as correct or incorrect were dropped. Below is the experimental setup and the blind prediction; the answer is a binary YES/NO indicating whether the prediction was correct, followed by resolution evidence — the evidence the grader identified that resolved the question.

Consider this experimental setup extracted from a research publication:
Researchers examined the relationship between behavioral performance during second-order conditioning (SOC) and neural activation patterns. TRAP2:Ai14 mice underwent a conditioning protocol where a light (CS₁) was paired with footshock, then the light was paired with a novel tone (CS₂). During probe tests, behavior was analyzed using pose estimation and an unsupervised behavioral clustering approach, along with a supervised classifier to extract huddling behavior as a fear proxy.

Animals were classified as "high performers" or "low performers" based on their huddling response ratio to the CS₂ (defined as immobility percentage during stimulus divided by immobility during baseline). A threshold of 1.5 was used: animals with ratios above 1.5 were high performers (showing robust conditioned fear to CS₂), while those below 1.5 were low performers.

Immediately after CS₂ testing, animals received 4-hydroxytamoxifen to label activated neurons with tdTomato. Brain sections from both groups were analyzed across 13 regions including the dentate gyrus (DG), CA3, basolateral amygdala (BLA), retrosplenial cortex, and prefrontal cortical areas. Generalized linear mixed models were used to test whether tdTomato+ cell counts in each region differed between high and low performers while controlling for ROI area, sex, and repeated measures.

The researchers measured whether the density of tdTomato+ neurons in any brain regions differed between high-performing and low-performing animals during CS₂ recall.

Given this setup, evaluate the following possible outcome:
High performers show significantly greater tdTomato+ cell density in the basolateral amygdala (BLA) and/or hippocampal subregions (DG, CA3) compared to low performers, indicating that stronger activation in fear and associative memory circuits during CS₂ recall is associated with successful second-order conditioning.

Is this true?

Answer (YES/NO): NO